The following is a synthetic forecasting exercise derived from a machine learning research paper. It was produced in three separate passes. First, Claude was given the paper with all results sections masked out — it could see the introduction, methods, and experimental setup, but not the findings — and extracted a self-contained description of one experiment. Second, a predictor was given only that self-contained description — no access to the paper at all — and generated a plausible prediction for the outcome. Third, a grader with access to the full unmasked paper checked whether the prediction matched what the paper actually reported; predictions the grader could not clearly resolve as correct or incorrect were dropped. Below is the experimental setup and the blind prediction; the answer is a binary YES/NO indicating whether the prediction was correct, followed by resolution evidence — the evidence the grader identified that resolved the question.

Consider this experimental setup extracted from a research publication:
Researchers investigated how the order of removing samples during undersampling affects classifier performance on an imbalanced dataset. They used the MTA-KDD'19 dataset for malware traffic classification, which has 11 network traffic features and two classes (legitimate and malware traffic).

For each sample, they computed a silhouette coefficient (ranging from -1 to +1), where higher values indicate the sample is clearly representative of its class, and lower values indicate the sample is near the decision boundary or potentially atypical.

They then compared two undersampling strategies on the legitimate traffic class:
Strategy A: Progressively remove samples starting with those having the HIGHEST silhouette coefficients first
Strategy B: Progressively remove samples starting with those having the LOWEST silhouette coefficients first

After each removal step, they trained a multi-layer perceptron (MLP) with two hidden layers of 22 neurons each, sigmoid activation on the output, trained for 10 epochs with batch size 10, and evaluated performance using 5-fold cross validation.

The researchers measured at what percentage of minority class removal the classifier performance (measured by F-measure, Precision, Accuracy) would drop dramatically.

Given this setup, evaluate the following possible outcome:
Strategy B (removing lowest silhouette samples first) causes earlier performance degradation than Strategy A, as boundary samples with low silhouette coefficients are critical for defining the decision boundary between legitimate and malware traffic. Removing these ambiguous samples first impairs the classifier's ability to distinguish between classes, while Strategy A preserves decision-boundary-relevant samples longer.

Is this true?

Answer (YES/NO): YES